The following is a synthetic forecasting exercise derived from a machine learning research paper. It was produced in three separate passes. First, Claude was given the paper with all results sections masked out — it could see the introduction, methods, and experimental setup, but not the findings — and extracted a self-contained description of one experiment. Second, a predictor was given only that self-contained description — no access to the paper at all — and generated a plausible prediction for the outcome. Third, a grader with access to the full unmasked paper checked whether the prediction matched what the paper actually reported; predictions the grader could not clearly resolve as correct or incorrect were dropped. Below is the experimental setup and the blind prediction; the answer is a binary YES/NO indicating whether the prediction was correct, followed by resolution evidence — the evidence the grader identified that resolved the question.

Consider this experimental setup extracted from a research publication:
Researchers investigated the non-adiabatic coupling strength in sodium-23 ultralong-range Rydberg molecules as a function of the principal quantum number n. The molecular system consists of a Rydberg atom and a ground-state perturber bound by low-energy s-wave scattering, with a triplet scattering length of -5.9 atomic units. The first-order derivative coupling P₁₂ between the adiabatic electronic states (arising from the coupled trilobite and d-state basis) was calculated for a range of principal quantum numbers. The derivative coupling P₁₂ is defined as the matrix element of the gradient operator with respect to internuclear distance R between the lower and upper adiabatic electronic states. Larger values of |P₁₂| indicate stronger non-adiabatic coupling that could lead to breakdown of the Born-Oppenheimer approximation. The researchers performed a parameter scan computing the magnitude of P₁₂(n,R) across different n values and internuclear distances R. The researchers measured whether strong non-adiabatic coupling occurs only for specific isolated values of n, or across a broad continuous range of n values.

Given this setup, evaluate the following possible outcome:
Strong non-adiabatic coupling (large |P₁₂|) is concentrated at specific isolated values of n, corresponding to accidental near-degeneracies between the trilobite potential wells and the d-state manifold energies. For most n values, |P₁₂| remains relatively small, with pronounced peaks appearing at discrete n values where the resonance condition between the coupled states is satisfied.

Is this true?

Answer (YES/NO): YES